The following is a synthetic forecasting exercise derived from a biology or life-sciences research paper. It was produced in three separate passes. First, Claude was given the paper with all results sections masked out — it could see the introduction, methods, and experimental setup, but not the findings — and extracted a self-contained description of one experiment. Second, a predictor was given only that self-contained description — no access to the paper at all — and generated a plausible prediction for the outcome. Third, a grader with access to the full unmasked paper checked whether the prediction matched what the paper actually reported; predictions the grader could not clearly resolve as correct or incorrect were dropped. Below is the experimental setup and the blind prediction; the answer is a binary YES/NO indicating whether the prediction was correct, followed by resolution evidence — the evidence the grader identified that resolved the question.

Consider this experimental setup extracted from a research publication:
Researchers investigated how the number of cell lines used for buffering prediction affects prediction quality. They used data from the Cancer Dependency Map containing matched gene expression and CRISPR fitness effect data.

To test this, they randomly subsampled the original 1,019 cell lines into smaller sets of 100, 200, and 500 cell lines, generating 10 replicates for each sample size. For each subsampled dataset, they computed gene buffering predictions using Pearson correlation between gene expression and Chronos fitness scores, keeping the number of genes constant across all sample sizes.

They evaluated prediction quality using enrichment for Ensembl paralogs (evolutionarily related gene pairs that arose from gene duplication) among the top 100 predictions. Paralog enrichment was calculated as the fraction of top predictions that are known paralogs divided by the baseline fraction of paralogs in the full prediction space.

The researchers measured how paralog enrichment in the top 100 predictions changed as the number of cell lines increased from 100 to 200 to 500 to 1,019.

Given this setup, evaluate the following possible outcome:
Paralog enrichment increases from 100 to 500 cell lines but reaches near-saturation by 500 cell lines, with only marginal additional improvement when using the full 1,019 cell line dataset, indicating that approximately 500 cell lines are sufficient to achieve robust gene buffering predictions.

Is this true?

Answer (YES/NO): NO